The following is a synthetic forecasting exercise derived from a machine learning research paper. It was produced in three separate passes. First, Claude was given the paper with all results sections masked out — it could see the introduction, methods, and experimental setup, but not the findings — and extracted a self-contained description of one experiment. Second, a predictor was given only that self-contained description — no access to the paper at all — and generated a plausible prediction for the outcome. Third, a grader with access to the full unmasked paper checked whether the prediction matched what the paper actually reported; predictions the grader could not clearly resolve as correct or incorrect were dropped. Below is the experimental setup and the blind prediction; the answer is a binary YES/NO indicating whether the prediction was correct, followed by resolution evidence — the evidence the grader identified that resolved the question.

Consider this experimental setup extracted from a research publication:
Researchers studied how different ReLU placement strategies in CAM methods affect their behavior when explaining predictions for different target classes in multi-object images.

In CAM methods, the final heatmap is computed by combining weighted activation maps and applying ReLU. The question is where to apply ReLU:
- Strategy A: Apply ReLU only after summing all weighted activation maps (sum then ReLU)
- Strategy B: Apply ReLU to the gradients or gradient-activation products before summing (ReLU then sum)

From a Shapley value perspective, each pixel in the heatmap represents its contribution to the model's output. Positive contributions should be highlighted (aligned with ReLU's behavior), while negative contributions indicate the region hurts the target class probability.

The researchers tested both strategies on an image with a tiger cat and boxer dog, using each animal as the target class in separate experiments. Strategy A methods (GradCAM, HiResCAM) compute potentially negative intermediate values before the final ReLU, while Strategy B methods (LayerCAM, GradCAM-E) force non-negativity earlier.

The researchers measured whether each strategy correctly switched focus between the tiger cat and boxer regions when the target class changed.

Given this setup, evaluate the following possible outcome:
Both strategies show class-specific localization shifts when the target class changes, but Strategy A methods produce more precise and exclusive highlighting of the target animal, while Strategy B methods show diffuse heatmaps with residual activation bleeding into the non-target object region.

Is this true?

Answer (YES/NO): NO